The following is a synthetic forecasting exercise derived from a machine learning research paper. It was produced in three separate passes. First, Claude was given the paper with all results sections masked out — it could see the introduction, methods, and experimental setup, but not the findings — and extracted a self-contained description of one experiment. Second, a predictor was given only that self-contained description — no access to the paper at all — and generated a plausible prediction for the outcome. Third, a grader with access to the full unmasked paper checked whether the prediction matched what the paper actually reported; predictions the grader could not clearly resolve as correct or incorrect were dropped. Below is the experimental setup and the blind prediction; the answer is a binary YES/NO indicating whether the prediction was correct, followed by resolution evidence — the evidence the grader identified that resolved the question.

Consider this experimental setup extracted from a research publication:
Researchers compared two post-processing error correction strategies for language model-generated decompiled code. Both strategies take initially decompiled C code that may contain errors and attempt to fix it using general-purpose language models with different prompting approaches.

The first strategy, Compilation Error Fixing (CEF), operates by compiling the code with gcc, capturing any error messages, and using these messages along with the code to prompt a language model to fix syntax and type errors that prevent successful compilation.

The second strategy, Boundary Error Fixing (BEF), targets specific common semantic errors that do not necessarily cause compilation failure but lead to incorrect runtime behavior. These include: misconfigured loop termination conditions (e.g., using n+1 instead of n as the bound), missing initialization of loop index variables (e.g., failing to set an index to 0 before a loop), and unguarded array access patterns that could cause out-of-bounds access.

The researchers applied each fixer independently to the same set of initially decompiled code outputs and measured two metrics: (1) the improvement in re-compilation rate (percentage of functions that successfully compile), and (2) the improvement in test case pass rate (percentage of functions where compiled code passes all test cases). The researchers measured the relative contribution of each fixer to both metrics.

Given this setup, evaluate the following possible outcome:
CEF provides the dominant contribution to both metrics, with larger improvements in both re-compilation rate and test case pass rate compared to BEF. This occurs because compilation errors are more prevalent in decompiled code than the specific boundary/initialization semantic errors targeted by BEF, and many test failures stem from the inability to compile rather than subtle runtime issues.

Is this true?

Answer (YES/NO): NO